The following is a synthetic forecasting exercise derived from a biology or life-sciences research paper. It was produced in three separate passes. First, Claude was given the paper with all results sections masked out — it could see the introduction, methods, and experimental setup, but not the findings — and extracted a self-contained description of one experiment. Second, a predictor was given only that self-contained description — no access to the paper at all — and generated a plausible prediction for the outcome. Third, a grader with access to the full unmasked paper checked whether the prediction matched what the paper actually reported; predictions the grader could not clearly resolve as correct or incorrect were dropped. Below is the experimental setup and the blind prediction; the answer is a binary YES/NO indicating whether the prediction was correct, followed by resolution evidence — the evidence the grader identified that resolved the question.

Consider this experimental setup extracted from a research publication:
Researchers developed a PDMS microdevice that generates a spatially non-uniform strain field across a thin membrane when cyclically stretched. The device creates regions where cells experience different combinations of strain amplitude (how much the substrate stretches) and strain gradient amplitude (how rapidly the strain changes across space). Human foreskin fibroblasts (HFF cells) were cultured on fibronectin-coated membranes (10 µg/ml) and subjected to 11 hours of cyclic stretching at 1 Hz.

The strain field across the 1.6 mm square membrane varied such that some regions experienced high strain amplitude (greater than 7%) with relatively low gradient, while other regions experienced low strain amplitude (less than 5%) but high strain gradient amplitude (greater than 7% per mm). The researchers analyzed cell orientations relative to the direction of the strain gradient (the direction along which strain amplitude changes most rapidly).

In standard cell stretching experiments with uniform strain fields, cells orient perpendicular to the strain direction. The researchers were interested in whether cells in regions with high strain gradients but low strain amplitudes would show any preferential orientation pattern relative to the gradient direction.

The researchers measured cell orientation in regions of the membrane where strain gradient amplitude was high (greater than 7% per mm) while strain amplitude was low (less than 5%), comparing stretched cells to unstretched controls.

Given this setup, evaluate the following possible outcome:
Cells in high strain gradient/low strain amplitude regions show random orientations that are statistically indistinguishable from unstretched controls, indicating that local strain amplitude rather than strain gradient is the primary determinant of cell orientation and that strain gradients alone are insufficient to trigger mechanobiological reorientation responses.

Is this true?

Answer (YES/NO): NO